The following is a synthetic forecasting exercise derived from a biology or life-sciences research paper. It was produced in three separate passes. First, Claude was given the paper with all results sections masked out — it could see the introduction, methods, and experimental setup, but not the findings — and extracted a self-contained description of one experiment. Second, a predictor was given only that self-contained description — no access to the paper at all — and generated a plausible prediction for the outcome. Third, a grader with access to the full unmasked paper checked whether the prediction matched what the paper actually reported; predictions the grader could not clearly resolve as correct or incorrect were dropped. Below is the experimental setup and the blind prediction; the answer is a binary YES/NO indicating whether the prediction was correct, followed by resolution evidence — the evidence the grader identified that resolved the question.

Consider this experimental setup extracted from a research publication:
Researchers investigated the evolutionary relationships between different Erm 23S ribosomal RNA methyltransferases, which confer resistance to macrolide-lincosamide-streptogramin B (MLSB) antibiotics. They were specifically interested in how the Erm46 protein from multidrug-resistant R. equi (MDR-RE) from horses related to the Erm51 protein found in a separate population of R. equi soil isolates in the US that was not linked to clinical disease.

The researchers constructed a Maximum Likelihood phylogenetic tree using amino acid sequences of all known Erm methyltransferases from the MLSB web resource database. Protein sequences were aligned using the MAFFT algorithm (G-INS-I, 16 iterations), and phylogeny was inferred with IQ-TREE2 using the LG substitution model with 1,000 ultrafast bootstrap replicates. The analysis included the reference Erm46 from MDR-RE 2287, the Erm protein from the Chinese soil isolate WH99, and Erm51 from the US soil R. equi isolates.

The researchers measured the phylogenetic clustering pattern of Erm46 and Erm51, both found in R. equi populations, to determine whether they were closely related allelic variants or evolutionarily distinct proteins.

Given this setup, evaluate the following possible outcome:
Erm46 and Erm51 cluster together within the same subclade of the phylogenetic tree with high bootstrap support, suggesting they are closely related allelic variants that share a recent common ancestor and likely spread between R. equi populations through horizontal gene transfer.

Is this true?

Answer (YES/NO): NO